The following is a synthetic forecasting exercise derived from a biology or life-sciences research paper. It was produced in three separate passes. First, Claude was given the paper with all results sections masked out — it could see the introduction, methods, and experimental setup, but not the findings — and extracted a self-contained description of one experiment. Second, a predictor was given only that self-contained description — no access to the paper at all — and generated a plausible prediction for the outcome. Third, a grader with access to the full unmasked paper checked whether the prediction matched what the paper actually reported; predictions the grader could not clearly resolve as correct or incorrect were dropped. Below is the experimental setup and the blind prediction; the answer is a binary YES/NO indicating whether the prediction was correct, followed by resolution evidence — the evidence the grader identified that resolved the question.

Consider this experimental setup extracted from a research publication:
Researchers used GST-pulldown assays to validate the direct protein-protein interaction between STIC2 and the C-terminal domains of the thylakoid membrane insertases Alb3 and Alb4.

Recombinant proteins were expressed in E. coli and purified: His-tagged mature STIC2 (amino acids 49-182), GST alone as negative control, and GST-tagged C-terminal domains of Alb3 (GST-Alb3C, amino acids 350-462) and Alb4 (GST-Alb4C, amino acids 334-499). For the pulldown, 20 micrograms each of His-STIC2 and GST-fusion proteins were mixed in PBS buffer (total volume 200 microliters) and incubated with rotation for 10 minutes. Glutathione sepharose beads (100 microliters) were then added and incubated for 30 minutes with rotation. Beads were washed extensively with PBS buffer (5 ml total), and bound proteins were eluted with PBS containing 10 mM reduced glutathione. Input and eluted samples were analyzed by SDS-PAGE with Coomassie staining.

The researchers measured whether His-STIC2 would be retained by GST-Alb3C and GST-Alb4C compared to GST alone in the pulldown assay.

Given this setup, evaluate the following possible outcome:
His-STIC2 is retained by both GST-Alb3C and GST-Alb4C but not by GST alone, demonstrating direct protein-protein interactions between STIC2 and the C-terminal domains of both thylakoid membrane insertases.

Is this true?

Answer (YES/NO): YES